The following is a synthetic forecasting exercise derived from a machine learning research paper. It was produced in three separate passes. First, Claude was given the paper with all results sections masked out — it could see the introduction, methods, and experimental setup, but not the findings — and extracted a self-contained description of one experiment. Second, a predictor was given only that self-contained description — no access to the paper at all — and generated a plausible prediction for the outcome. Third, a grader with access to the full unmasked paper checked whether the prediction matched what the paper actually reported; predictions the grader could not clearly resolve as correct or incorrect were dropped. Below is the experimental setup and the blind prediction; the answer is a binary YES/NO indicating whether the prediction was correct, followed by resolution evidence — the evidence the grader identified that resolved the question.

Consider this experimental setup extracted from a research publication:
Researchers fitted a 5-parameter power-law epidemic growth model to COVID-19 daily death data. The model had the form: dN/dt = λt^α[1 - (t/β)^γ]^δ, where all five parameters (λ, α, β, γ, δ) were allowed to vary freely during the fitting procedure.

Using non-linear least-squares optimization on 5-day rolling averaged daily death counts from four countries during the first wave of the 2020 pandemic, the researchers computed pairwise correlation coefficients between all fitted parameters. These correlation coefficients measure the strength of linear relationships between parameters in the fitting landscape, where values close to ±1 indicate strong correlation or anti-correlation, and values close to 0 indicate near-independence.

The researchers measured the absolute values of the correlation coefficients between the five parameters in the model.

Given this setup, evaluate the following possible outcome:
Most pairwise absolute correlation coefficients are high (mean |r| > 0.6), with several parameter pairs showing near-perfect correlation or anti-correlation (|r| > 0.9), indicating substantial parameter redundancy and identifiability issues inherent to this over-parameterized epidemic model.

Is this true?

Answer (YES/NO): YES